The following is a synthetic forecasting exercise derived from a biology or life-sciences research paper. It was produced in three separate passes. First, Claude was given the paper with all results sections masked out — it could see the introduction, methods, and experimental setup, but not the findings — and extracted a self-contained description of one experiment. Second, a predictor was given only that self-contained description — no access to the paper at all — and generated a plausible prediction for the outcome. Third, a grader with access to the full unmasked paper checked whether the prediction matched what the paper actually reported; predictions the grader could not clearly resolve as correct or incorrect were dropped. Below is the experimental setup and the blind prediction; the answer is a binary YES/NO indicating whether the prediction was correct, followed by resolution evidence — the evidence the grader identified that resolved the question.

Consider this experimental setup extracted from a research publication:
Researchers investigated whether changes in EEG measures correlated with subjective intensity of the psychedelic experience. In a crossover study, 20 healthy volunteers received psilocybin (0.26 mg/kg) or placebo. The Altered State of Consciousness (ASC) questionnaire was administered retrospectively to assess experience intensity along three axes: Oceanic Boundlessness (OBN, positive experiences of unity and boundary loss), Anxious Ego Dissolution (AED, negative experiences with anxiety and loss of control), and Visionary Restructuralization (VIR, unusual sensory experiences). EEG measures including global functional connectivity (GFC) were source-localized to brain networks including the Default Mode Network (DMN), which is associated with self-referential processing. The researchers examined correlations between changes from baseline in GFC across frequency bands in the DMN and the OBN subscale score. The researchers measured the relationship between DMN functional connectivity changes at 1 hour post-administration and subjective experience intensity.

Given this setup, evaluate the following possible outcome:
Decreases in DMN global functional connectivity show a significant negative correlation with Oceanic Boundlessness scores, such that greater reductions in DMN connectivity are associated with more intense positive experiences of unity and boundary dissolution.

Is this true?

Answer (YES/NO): NO